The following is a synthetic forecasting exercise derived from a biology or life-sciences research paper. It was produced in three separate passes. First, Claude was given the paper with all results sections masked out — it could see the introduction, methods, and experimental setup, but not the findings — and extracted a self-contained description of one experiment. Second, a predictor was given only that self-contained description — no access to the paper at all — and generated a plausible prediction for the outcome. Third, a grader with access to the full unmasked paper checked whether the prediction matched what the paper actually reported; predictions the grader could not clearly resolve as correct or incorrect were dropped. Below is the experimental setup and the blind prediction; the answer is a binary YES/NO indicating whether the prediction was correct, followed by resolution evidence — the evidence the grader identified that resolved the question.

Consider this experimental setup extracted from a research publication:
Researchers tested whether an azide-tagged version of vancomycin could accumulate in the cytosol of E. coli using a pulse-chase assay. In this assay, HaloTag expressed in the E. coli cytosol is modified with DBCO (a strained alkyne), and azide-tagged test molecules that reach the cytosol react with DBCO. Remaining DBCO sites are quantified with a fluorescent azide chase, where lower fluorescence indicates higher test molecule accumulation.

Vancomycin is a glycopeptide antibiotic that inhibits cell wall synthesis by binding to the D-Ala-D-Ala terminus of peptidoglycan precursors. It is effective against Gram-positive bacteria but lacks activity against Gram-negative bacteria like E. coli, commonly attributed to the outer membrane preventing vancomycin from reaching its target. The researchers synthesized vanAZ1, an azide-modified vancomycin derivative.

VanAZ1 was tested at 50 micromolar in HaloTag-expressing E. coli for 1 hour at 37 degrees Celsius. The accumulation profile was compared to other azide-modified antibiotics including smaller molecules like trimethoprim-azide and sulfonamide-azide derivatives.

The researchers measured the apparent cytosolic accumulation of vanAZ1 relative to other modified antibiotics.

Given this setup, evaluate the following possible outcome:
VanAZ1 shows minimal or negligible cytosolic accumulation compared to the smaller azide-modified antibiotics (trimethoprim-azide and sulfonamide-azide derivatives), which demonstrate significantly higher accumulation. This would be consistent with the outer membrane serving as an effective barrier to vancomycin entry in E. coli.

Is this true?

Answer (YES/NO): YES